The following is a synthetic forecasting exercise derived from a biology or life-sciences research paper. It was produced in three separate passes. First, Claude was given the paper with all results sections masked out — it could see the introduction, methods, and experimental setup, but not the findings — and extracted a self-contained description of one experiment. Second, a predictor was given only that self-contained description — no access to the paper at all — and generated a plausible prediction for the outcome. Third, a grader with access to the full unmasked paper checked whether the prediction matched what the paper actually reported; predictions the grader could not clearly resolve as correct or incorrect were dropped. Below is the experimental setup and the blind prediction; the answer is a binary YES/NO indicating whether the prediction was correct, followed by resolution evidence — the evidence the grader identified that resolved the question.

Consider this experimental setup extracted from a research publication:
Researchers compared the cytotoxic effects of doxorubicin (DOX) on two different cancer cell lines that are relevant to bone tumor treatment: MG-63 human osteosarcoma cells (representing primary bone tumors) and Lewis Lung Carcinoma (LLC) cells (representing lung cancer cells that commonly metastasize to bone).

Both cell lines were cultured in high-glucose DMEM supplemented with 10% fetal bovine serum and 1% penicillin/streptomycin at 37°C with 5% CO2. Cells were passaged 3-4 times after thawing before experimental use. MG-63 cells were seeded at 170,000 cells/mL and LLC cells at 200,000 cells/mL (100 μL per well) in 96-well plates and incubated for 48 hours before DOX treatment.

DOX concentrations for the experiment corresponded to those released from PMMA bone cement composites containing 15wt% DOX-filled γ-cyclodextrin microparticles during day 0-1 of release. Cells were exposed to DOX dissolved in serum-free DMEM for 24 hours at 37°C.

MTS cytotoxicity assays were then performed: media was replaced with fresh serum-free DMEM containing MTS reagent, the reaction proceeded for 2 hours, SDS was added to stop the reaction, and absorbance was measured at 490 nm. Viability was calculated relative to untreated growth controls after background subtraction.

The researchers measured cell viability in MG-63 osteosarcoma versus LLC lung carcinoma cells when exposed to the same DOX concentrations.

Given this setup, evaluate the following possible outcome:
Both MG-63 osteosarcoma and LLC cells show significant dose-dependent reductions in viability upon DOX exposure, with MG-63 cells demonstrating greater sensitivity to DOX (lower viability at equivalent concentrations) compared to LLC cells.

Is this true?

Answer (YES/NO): NO